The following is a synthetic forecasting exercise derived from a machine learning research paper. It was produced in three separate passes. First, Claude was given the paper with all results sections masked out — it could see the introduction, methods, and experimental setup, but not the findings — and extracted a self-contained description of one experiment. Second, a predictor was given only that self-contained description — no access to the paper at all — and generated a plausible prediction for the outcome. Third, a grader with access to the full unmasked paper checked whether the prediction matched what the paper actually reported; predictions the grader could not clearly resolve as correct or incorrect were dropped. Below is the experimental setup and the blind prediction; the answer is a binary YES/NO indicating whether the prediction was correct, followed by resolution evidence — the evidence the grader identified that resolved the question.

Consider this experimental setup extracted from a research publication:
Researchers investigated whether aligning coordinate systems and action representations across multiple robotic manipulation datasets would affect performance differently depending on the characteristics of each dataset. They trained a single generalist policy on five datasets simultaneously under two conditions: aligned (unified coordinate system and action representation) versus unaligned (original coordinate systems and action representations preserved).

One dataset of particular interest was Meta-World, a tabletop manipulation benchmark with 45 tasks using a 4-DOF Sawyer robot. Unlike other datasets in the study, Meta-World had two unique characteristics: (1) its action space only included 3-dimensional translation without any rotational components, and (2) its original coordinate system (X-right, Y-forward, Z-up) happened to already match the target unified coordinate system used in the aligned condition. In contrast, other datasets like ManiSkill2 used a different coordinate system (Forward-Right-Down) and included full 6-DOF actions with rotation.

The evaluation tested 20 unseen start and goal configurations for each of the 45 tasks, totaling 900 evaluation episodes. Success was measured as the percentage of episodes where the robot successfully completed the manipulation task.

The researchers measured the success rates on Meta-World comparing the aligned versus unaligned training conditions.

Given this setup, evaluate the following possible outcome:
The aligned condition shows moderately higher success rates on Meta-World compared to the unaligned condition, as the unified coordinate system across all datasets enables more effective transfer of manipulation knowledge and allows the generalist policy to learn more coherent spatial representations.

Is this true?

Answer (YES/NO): NO